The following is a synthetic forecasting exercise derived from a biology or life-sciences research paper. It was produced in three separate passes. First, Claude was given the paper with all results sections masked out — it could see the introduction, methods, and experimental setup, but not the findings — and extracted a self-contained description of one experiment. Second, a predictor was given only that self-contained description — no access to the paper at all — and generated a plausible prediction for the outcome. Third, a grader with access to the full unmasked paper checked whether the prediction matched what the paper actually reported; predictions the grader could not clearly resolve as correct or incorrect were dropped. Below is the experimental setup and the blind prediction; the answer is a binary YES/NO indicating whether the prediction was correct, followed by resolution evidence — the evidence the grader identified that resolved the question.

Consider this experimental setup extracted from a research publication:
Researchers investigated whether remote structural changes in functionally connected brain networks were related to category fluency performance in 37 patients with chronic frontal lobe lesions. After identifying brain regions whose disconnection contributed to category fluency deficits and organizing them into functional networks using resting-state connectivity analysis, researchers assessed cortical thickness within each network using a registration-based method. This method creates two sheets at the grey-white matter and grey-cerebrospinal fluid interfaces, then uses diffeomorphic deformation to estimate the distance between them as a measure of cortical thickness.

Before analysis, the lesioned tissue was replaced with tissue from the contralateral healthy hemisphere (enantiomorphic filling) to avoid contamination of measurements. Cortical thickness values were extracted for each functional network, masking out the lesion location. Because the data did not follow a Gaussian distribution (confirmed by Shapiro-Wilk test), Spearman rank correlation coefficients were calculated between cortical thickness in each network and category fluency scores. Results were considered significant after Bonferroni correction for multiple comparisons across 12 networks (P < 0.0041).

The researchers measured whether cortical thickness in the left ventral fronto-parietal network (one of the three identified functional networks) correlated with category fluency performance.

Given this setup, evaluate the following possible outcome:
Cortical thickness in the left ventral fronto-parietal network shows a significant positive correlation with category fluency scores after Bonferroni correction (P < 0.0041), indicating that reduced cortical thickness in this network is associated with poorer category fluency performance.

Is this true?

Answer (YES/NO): YES